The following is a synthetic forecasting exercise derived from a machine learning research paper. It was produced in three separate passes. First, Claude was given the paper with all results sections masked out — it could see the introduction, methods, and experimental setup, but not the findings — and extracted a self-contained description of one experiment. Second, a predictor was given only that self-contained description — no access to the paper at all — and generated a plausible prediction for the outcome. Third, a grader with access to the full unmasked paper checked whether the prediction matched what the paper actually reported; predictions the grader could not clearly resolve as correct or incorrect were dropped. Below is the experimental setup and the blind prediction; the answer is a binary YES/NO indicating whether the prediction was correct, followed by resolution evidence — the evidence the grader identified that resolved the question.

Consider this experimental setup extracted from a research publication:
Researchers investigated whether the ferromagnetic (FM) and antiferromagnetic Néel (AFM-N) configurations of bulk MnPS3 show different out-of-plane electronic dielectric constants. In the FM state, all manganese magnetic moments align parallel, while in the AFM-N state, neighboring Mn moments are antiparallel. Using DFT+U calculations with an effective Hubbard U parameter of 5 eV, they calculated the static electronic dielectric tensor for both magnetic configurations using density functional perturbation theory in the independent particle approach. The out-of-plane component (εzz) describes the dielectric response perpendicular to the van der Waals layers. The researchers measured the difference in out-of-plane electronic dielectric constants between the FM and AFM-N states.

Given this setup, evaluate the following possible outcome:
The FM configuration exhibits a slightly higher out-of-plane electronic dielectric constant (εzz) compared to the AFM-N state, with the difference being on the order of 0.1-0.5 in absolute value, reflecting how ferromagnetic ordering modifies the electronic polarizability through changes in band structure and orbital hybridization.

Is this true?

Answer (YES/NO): NO